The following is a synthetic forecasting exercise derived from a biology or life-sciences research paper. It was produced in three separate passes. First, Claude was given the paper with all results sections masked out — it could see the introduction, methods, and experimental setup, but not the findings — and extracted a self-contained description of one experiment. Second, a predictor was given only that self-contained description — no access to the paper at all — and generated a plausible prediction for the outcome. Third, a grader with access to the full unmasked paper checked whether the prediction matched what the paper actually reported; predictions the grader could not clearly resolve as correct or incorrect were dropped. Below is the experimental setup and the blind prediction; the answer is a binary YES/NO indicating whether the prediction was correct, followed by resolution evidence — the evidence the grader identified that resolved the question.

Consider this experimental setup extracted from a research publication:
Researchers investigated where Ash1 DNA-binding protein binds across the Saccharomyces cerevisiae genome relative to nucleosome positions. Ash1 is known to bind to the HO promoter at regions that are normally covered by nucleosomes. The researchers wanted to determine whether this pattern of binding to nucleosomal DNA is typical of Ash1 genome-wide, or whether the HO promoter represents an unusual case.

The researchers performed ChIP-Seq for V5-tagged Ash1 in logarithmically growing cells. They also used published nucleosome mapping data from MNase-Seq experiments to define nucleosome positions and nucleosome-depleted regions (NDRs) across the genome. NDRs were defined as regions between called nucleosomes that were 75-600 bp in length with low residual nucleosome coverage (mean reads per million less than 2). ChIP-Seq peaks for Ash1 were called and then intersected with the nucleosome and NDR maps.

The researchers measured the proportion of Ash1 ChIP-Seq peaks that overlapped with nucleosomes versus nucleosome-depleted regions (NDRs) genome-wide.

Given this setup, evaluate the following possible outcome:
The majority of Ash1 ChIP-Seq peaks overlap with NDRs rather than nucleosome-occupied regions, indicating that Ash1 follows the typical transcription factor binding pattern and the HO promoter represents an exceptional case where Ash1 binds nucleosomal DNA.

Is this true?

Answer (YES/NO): YES